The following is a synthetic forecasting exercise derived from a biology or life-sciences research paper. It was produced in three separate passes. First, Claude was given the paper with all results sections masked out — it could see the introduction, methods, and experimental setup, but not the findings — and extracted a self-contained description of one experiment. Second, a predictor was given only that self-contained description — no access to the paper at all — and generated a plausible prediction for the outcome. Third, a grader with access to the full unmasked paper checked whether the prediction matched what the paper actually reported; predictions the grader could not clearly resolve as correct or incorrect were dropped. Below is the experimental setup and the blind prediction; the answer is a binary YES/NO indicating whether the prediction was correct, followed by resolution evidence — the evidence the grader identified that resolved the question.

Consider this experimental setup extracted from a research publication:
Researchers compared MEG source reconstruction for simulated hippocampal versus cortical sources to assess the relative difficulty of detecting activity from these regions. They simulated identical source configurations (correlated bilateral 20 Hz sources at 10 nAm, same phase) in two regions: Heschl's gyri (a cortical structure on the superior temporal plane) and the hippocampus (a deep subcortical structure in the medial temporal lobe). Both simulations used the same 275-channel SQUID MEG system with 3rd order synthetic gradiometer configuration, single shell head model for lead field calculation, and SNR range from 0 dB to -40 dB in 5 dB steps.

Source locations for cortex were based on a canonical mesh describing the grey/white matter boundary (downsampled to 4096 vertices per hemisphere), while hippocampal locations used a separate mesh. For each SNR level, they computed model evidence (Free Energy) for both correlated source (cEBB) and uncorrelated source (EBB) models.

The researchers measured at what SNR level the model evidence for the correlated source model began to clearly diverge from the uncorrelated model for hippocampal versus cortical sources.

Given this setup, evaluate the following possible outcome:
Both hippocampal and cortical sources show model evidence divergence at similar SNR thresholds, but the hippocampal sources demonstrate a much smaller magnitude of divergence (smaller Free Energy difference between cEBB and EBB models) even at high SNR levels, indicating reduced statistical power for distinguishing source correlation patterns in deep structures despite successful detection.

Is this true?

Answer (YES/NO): NO